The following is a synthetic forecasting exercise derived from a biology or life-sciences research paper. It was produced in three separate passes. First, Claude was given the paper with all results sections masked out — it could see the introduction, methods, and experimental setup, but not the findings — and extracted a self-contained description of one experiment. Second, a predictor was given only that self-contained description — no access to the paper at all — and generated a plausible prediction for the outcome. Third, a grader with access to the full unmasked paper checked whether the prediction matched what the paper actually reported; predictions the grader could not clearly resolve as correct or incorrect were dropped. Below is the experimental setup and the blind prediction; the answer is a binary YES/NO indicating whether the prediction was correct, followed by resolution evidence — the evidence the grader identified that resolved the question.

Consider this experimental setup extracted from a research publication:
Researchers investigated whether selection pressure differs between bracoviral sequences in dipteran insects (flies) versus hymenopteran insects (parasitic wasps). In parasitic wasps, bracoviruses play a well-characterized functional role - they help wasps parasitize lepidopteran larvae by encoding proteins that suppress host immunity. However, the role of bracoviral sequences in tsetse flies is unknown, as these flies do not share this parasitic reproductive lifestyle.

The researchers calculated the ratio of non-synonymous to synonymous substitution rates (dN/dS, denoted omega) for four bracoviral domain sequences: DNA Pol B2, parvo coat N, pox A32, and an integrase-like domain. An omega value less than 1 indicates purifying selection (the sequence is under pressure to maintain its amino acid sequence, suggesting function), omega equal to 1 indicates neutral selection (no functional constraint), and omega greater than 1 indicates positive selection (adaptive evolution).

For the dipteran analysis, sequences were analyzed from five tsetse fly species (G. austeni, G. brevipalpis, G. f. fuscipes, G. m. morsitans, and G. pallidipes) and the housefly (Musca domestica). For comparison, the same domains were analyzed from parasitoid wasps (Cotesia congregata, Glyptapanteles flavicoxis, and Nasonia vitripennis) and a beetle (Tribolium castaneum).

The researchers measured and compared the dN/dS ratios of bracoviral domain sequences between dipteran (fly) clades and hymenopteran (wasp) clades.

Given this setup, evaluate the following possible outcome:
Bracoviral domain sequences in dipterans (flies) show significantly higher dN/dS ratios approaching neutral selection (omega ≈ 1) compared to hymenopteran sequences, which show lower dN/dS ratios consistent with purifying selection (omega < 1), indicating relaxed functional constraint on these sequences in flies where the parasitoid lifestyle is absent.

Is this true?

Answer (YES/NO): NO